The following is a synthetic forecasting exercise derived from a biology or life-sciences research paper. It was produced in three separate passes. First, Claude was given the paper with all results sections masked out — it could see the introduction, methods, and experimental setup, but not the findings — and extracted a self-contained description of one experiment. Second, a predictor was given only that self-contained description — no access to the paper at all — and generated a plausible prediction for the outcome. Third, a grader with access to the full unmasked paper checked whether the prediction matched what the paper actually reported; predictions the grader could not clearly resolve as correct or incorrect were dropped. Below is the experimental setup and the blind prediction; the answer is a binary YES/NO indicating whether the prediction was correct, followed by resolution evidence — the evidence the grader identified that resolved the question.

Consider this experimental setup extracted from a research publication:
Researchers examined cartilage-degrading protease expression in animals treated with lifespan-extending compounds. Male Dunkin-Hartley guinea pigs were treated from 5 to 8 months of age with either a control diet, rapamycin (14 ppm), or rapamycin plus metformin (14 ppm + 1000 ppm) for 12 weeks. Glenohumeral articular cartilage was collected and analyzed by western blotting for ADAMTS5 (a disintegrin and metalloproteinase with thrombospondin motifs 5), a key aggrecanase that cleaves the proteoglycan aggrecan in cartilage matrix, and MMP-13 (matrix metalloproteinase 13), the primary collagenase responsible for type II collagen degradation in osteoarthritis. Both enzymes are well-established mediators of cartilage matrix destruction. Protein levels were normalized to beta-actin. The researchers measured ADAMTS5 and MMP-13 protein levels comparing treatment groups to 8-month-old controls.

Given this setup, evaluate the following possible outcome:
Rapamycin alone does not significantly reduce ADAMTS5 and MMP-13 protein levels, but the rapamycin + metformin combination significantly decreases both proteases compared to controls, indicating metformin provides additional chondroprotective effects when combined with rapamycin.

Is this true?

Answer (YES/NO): NO